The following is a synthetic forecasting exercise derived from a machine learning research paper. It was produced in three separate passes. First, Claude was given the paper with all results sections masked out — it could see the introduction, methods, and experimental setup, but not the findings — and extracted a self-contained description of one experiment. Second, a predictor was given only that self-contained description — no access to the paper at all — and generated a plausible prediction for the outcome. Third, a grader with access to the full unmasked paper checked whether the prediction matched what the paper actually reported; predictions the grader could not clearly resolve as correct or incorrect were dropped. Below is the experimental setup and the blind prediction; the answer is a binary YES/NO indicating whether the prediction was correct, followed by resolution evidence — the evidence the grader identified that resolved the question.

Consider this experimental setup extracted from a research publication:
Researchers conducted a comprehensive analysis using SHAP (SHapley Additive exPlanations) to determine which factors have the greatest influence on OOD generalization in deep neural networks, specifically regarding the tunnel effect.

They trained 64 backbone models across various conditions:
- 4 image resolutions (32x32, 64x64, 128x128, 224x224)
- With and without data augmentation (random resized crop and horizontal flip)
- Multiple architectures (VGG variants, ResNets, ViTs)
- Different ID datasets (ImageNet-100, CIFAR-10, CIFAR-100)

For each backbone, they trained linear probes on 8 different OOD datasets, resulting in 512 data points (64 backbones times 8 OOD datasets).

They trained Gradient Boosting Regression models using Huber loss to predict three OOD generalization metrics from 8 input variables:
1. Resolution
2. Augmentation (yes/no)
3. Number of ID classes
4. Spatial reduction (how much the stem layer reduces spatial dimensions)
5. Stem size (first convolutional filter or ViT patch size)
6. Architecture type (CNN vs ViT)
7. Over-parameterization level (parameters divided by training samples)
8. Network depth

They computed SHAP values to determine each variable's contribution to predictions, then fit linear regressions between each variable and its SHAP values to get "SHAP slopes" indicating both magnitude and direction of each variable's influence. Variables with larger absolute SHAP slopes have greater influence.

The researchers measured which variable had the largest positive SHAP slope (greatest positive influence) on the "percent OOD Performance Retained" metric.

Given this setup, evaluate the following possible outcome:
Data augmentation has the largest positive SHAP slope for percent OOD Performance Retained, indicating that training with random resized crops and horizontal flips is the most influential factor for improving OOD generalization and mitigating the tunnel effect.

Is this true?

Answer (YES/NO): NO